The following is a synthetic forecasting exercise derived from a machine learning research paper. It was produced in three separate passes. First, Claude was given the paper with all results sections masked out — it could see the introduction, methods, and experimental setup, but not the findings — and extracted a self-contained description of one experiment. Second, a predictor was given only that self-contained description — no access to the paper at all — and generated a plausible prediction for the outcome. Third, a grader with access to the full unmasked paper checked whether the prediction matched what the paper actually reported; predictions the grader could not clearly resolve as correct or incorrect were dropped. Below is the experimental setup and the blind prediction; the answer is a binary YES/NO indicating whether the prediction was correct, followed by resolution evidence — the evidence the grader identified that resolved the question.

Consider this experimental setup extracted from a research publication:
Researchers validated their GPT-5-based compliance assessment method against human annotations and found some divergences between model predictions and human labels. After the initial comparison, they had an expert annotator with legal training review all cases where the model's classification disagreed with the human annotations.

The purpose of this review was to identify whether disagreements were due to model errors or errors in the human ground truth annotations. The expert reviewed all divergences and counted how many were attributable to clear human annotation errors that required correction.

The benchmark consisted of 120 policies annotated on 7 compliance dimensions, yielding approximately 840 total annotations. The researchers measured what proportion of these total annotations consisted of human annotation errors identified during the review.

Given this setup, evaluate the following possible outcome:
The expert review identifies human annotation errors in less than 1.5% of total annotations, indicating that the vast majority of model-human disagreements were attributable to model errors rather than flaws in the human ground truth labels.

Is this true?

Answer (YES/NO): NO